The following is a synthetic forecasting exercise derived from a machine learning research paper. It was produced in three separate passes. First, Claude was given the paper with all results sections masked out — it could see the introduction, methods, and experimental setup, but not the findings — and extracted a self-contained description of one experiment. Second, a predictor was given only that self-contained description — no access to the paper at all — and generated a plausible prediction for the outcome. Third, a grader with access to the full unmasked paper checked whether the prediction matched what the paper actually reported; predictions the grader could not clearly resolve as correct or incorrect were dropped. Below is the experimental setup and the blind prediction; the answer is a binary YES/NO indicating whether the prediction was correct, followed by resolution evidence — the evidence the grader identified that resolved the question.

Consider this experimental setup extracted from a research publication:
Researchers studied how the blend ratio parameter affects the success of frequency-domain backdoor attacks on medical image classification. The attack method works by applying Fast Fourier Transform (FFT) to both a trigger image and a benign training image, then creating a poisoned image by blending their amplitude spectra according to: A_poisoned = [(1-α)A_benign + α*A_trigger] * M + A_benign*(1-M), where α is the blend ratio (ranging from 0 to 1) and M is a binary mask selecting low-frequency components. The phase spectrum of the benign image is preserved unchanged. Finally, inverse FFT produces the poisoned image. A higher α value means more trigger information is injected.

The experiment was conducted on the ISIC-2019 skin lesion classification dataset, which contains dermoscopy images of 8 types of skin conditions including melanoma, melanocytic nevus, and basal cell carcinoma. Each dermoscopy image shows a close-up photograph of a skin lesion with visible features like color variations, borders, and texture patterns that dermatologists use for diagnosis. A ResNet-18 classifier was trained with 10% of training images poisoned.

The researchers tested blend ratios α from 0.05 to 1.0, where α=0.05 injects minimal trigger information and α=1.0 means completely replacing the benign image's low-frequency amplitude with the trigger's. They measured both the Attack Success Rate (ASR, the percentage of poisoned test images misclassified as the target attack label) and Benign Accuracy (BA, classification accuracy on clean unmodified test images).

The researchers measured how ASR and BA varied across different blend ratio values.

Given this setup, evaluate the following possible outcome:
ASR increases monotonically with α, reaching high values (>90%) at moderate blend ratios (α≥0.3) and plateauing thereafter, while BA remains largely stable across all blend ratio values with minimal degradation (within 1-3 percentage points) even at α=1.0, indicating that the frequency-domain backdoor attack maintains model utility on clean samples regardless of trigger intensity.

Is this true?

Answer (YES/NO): NO